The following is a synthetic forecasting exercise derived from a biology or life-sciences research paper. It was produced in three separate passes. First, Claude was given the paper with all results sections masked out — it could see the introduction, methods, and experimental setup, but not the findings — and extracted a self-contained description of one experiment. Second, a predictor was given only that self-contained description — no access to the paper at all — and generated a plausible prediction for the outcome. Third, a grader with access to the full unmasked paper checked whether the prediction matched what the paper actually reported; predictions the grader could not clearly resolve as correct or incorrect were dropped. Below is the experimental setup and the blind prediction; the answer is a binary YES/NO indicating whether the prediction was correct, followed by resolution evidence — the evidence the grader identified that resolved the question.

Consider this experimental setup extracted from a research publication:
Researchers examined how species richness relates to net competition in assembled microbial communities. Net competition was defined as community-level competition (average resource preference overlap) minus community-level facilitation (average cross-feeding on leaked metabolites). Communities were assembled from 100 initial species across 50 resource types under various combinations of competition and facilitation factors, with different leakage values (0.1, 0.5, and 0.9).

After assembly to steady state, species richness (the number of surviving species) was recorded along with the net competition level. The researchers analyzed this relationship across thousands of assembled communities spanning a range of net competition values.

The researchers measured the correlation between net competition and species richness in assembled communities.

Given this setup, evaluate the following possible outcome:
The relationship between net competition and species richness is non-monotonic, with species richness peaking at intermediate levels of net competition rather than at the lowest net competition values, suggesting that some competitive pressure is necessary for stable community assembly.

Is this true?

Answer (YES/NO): NO